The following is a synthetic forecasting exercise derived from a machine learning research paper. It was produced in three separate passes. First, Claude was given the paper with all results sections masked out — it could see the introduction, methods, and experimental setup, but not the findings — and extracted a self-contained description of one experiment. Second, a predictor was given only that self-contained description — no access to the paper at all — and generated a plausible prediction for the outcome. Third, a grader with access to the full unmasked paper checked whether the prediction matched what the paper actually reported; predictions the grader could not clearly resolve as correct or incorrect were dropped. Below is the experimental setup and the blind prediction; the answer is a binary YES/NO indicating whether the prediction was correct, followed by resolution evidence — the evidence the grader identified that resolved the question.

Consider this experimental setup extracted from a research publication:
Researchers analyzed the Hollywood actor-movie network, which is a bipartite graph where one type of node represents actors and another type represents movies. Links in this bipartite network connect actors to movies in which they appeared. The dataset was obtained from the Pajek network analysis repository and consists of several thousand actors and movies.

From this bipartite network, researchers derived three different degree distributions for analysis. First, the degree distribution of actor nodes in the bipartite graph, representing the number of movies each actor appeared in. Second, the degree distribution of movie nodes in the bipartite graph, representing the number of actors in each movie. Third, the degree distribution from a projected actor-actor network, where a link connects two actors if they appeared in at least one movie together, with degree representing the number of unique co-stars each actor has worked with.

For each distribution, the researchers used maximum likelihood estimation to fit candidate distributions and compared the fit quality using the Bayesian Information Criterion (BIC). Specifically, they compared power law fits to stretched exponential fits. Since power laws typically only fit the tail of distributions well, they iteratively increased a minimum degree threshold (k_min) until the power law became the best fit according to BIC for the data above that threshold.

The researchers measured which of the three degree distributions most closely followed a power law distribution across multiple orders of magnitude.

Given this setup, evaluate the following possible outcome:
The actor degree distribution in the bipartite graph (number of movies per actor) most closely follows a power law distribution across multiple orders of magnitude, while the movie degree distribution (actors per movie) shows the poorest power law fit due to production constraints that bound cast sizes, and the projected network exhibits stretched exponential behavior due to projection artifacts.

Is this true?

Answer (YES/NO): NO